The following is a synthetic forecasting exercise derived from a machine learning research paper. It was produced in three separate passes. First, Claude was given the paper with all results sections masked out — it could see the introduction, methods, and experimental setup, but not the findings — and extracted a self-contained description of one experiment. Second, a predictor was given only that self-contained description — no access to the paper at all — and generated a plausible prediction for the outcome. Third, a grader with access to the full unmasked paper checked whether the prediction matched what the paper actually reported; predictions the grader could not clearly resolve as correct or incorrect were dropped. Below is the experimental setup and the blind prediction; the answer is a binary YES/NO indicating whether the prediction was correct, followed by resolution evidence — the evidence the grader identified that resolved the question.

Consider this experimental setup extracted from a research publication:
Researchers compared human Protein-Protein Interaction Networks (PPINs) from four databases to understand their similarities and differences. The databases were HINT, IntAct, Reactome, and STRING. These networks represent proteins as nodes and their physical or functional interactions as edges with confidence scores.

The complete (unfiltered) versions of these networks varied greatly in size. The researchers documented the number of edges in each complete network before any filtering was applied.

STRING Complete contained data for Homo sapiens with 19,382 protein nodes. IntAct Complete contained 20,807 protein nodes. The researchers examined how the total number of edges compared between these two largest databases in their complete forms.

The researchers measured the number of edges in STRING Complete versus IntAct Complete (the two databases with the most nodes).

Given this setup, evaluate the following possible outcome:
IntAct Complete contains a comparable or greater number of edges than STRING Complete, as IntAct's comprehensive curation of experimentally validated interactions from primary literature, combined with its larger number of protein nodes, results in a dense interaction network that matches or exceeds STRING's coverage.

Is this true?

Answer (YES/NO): NO